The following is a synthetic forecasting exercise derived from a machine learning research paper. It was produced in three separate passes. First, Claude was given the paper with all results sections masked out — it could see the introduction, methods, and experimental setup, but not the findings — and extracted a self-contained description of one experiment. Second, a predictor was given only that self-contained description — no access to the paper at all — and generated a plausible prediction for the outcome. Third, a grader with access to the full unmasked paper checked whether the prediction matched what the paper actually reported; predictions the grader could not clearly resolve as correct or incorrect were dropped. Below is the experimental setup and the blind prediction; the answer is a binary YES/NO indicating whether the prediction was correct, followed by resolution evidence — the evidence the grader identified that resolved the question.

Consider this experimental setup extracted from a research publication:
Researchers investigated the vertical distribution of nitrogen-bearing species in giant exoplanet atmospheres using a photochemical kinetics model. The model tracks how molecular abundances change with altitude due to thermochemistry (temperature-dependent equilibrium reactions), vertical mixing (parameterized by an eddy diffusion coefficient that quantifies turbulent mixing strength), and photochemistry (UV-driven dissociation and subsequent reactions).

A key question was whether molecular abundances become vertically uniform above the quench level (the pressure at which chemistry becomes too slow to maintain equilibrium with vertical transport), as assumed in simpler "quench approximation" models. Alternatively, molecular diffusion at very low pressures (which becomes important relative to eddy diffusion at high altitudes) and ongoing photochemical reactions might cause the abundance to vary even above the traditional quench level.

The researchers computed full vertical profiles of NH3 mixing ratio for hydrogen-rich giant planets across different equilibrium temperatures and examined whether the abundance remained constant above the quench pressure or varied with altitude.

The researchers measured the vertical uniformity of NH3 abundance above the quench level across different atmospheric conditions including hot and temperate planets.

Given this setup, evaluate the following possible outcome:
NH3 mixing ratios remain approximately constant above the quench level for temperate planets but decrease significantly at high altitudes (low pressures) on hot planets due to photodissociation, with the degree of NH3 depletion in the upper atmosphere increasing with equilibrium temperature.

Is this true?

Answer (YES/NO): YES